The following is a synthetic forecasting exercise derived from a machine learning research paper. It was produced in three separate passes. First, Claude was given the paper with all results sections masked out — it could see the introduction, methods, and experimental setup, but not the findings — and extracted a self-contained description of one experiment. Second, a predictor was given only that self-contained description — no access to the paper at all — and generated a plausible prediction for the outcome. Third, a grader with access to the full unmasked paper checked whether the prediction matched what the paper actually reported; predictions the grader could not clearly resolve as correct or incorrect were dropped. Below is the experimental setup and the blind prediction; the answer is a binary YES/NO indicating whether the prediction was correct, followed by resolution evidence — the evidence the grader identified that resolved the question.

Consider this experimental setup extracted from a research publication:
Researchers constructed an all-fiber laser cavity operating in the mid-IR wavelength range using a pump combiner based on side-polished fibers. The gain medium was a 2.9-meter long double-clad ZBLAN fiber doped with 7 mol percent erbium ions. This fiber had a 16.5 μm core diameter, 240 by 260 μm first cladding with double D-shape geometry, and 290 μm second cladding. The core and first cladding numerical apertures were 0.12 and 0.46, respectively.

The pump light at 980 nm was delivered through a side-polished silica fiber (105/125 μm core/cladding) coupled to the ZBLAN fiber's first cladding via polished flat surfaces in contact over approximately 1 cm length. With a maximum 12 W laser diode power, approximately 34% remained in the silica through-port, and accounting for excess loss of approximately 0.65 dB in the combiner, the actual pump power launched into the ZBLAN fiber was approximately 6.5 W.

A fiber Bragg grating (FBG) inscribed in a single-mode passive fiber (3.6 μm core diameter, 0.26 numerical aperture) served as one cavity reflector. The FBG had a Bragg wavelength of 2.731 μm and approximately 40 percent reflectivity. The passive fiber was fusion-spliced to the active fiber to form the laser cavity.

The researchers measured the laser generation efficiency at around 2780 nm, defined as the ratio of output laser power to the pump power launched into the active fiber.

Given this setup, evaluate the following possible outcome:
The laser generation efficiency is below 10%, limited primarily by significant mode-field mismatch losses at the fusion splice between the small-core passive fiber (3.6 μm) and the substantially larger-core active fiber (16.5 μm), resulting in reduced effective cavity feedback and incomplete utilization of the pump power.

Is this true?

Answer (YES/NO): NO